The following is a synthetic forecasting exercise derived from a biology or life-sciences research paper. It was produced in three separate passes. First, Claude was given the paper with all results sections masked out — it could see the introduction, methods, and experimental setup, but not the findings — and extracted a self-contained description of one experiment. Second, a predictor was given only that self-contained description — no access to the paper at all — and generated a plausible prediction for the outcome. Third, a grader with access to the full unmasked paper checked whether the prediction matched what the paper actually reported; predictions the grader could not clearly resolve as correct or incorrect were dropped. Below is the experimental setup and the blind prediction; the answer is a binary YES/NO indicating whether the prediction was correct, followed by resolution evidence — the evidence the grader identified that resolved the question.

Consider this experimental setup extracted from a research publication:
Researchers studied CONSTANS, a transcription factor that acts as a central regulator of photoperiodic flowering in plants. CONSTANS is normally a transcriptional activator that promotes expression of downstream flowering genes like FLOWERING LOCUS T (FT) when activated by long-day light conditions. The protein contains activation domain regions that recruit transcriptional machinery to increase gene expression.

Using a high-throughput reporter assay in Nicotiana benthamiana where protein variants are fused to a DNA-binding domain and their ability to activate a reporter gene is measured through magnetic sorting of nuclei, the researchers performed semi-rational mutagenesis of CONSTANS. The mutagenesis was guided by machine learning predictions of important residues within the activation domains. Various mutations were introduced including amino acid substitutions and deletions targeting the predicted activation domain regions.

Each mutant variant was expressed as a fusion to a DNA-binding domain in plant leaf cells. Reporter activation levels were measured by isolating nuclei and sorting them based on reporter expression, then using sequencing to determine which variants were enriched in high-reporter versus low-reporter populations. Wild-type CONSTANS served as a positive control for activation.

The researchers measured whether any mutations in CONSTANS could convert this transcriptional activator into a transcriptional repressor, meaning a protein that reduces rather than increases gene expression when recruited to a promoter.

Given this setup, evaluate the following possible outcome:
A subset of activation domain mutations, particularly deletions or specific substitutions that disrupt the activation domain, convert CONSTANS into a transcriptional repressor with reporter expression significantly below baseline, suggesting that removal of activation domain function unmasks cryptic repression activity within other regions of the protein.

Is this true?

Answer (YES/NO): YES